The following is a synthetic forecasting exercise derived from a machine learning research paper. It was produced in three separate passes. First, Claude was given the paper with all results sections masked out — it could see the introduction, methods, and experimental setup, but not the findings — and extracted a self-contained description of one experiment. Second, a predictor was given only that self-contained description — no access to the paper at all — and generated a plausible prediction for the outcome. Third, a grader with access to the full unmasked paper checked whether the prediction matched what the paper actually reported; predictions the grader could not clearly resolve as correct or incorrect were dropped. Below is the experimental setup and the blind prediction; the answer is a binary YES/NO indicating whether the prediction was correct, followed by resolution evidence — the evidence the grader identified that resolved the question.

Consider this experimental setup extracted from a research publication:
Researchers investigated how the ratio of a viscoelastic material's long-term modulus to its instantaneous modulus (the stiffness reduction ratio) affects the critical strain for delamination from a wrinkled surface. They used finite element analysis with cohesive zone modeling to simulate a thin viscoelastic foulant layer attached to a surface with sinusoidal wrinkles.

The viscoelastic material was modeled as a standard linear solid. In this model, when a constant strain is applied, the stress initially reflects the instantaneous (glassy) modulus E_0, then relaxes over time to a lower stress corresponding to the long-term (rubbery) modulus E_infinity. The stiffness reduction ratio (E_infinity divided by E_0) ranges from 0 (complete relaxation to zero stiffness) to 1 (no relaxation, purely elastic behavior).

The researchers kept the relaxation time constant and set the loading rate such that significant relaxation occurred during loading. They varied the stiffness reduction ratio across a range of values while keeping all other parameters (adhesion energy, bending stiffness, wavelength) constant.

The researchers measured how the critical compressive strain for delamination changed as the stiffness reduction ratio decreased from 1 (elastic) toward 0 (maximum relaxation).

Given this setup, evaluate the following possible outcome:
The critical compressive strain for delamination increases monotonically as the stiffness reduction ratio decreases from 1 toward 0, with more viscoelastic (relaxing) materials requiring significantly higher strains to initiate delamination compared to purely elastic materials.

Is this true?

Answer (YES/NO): YES